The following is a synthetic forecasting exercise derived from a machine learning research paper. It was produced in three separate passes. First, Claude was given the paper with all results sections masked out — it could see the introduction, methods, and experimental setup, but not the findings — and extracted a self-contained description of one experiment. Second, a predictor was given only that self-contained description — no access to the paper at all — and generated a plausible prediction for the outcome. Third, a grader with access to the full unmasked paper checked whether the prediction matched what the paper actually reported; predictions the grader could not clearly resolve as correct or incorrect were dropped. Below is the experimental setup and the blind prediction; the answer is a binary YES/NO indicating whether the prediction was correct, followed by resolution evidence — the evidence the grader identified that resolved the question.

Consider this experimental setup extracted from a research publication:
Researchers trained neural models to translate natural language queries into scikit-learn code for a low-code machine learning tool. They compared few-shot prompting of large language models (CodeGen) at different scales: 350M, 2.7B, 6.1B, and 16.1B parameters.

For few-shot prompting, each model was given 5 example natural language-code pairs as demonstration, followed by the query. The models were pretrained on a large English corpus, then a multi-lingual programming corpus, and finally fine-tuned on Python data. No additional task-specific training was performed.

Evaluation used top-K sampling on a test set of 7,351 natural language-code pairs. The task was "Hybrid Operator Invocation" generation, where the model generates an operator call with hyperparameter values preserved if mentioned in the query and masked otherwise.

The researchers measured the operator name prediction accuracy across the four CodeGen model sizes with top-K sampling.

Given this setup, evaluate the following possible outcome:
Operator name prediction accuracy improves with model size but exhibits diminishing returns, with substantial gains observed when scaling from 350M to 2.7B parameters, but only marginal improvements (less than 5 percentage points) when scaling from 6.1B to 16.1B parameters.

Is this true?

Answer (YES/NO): NO